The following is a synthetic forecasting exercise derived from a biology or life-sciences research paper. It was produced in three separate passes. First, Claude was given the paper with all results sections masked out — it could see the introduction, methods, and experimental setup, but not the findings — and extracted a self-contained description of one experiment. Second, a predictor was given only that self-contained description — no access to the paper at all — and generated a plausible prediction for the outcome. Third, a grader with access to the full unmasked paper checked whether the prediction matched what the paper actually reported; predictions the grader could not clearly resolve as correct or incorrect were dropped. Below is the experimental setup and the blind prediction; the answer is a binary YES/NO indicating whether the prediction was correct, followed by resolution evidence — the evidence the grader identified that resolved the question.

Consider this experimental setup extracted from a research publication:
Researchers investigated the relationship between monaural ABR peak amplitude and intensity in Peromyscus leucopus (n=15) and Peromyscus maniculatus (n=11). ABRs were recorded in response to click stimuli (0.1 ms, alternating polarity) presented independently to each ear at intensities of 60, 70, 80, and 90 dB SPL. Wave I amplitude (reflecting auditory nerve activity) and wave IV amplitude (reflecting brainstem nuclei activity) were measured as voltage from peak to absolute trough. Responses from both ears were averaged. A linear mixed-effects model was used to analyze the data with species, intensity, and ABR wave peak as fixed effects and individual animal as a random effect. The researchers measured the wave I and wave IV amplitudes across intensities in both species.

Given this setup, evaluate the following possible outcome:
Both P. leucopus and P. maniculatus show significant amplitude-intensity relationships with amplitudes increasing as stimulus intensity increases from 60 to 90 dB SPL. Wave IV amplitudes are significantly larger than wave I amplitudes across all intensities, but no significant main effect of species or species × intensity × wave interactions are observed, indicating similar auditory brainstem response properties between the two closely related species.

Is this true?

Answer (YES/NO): NO